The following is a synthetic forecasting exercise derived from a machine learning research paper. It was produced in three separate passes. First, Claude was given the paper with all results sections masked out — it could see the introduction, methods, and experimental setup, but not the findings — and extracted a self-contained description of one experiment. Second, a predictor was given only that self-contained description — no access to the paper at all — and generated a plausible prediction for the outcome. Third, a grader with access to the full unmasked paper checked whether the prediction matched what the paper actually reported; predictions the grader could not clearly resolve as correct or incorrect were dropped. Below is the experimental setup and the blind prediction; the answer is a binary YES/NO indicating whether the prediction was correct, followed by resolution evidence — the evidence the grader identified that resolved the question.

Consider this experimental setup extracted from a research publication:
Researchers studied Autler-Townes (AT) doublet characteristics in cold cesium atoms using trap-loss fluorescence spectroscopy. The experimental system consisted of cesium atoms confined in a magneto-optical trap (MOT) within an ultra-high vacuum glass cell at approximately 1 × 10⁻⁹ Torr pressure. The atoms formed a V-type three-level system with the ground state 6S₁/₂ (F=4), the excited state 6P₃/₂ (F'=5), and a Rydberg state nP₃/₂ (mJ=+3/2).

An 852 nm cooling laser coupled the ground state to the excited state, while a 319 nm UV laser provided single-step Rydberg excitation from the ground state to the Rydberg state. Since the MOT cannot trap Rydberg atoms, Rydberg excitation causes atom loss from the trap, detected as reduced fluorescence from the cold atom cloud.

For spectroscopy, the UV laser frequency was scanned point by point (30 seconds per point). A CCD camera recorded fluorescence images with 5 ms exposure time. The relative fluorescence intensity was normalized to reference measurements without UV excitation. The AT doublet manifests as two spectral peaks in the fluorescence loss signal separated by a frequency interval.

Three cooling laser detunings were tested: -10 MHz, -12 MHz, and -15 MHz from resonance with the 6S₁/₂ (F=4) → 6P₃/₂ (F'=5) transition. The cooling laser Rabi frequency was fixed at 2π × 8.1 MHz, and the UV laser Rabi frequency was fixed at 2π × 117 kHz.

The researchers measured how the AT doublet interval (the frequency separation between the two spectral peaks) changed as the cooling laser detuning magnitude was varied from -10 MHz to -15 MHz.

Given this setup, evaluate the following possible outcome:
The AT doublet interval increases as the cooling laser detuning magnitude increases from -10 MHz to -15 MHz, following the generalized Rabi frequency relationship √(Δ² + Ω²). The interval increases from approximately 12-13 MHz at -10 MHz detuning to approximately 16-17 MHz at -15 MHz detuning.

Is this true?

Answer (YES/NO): NO